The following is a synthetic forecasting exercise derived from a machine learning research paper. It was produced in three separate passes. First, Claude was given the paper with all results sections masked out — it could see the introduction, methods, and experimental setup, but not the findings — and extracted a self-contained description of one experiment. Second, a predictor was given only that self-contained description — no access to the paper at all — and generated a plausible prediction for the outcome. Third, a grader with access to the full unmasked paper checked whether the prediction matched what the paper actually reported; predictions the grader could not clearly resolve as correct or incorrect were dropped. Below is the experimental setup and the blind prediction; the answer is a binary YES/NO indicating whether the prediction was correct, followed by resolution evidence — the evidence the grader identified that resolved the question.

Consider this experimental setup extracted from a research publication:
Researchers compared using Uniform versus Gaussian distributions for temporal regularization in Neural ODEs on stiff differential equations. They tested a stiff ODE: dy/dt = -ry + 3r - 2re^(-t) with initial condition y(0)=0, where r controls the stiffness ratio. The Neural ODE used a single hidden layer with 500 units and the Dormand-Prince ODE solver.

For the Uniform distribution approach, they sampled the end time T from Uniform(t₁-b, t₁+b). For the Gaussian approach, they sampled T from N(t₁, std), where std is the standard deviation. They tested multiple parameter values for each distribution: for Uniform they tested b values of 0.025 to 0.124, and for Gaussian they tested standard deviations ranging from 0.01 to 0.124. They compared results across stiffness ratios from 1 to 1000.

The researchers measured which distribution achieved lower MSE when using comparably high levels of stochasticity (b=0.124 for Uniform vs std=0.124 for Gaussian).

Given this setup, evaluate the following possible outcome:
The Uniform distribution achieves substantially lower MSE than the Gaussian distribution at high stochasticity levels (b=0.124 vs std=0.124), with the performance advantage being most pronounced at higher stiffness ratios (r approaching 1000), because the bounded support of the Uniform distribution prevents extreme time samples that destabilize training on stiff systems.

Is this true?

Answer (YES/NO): NO